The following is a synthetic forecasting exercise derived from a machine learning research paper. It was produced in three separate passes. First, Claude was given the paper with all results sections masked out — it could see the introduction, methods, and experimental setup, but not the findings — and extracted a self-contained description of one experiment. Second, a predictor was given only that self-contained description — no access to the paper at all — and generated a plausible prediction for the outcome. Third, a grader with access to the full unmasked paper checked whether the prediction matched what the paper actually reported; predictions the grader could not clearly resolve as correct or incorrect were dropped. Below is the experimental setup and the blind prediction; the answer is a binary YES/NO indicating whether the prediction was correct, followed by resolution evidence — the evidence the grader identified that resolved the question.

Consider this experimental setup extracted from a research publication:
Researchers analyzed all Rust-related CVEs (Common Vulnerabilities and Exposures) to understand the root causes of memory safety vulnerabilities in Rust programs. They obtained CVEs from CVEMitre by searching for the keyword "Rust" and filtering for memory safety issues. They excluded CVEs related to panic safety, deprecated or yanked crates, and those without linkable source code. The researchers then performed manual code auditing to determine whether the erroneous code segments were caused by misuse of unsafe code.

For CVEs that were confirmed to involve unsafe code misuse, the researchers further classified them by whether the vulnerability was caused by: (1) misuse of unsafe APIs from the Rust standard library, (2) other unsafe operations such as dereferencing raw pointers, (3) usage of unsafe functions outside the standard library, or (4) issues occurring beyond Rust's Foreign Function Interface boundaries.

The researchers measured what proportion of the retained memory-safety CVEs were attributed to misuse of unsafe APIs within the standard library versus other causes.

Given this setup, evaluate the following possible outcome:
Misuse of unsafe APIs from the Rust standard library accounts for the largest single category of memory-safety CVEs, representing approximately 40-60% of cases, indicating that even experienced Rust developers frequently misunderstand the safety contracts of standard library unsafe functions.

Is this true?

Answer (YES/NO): NO